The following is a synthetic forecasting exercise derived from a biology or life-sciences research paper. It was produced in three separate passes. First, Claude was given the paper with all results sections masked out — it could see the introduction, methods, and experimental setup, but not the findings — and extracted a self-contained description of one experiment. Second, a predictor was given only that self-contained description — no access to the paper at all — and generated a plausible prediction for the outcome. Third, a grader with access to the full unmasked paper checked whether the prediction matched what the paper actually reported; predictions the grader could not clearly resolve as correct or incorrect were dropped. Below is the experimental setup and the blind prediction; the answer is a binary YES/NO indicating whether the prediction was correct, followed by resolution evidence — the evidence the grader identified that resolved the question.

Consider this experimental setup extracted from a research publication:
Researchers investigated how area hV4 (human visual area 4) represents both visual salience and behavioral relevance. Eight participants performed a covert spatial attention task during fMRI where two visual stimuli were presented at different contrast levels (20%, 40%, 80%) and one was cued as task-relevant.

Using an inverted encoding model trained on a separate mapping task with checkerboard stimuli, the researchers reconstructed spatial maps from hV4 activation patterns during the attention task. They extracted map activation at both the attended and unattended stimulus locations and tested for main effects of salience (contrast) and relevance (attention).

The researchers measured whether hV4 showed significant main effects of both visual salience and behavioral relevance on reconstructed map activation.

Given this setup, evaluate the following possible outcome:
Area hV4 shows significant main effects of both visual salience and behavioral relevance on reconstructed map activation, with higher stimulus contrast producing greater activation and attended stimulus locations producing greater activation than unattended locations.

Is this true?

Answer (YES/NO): YES